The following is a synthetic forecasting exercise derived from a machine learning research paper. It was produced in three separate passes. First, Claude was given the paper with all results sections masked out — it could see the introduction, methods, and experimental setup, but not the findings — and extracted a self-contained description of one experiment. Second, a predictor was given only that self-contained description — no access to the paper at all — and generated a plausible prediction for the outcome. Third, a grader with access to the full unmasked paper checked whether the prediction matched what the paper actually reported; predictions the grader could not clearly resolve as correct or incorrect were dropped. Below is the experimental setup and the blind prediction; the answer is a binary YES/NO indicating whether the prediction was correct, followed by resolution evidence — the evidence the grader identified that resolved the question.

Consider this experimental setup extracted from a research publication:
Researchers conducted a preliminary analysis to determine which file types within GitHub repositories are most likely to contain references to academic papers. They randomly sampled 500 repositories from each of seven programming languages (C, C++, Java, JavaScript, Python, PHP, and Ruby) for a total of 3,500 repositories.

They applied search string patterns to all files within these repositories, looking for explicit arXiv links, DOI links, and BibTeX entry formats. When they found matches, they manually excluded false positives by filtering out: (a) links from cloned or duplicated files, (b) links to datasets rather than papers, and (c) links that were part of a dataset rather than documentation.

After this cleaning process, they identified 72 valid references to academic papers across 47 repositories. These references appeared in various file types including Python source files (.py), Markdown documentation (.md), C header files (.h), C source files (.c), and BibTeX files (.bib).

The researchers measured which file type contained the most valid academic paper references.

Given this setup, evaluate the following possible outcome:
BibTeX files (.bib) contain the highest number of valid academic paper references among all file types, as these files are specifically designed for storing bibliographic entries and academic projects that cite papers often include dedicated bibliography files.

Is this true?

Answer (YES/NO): NO